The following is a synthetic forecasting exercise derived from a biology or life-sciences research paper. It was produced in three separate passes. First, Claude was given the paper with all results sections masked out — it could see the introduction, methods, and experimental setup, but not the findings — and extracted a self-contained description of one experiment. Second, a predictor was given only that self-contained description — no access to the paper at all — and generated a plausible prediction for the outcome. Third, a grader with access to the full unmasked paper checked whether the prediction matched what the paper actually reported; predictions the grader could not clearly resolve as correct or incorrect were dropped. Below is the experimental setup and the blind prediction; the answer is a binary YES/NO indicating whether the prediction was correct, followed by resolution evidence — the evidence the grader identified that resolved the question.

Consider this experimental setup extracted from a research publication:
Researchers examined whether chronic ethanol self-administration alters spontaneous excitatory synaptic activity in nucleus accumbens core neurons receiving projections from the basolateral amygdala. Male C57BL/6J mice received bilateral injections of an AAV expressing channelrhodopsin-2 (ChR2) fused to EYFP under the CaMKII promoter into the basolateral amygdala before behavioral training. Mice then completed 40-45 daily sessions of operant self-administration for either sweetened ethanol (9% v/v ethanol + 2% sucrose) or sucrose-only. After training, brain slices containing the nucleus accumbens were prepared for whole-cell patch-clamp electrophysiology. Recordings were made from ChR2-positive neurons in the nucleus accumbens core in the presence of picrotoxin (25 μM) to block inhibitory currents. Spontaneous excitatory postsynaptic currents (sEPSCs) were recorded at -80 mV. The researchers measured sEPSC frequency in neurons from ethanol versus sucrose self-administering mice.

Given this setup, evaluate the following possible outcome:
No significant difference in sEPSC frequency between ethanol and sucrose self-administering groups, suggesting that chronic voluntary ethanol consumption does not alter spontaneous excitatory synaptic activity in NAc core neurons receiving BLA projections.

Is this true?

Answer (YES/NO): NO